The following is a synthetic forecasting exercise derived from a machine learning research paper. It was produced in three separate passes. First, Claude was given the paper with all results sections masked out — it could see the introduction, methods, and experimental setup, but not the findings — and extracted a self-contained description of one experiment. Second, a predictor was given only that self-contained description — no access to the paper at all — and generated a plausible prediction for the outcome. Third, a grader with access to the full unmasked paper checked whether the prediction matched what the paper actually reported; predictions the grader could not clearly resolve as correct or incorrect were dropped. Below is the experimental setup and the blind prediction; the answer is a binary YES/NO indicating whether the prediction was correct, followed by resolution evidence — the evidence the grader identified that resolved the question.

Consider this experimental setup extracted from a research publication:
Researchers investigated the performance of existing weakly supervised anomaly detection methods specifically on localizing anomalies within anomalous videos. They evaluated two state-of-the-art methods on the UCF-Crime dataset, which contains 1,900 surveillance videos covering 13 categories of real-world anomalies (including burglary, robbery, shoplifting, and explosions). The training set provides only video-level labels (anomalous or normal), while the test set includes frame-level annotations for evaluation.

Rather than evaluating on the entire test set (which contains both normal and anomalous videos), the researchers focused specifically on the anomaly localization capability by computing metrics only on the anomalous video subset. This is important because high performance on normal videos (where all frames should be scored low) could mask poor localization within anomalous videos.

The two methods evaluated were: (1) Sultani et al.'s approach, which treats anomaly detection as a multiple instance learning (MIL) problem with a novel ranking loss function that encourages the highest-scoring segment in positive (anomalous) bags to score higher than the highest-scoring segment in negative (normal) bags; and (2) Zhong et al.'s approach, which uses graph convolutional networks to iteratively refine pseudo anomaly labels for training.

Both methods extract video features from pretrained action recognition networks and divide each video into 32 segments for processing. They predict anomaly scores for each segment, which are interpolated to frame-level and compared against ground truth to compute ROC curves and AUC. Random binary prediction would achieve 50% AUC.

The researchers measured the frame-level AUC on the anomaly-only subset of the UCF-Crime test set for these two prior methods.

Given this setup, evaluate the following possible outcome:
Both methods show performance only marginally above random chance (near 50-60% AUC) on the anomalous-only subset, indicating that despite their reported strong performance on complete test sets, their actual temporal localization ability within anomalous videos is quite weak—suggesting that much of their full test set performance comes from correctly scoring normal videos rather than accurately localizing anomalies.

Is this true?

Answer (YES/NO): YES